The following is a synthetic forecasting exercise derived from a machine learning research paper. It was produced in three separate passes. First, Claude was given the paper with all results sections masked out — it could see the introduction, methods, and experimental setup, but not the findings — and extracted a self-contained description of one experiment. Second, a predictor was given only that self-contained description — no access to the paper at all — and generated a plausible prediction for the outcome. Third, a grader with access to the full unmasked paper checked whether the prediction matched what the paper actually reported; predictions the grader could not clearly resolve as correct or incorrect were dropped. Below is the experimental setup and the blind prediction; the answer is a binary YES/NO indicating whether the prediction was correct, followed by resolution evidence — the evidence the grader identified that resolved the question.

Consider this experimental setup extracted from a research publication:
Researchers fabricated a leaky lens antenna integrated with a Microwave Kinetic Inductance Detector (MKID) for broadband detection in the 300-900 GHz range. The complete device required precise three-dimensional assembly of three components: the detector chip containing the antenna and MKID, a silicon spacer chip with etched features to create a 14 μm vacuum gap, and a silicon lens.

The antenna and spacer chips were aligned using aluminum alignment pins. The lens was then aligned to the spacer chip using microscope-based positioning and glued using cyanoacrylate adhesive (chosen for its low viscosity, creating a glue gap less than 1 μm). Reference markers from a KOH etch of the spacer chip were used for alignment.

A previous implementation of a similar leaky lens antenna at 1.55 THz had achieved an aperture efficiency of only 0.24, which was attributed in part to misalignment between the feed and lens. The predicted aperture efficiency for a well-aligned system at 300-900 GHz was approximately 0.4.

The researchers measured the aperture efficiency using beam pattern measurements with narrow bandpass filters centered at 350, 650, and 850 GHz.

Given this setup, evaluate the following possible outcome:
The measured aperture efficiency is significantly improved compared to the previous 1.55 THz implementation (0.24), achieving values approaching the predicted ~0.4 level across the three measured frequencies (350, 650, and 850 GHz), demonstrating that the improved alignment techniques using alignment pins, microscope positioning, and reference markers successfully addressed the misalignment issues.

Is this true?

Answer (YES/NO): YES